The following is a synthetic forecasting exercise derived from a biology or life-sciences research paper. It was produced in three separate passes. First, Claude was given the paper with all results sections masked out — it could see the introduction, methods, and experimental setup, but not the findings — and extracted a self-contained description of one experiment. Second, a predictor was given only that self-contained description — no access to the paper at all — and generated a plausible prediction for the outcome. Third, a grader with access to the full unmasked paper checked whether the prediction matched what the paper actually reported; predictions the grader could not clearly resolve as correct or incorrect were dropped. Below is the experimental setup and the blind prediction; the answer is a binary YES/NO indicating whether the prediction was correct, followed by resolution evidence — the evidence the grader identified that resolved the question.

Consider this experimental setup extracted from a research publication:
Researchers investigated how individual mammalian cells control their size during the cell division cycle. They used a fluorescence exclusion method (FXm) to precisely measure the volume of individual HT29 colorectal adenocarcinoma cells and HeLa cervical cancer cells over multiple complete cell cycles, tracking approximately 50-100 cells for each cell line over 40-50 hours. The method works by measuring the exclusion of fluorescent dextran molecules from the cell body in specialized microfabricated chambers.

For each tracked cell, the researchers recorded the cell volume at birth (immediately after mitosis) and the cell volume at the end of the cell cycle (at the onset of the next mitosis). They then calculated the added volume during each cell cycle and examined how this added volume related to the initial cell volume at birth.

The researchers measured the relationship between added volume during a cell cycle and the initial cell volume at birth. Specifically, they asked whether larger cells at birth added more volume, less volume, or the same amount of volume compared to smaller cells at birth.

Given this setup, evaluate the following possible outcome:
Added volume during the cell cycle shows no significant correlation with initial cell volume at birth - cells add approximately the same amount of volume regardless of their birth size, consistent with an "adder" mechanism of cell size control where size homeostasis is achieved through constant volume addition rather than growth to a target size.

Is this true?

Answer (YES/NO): YES